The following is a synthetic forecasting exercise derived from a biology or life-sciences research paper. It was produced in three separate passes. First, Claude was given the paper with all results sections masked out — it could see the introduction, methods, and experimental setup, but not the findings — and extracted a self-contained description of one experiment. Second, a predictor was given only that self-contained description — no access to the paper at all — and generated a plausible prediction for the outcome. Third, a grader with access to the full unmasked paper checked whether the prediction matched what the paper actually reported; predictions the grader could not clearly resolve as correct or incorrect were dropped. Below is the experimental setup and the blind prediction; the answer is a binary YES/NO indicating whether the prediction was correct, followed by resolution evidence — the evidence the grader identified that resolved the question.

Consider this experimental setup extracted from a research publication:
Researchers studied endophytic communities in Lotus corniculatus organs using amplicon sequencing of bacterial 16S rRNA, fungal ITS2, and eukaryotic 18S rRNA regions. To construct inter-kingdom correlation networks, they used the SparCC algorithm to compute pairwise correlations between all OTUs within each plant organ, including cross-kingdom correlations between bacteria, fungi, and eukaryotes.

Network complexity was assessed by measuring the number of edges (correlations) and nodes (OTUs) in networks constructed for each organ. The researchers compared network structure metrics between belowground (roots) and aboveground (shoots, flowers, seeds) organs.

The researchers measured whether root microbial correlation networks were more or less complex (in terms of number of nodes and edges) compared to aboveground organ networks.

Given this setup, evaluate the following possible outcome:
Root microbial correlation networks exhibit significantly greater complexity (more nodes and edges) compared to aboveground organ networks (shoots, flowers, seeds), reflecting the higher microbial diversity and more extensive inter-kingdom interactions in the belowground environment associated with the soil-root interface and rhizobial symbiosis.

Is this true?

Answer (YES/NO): YES